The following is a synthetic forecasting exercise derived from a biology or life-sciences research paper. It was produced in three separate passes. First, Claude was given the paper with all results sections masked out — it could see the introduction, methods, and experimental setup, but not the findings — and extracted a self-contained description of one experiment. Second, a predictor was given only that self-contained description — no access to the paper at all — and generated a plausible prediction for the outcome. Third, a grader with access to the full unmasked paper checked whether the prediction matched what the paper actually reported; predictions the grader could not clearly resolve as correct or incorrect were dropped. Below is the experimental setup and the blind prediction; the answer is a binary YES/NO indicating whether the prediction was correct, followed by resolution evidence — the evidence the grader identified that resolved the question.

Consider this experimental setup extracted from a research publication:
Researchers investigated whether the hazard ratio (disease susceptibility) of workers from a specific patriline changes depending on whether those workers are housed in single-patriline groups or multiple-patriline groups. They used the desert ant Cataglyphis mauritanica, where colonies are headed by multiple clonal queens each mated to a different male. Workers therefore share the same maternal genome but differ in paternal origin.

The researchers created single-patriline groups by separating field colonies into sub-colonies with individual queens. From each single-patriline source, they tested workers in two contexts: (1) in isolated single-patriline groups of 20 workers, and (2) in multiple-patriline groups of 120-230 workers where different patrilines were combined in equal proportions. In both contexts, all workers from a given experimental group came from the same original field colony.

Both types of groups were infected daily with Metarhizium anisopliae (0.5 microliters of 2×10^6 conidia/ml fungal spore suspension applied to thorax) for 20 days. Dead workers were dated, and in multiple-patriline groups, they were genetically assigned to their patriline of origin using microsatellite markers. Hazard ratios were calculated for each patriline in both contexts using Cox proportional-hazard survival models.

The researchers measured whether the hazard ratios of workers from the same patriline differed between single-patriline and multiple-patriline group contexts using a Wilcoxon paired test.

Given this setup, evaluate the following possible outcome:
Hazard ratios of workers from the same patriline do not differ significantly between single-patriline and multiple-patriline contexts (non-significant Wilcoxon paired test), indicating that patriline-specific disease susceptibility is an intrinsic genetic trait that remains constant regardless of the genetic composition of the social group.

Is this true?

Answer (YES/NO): NO